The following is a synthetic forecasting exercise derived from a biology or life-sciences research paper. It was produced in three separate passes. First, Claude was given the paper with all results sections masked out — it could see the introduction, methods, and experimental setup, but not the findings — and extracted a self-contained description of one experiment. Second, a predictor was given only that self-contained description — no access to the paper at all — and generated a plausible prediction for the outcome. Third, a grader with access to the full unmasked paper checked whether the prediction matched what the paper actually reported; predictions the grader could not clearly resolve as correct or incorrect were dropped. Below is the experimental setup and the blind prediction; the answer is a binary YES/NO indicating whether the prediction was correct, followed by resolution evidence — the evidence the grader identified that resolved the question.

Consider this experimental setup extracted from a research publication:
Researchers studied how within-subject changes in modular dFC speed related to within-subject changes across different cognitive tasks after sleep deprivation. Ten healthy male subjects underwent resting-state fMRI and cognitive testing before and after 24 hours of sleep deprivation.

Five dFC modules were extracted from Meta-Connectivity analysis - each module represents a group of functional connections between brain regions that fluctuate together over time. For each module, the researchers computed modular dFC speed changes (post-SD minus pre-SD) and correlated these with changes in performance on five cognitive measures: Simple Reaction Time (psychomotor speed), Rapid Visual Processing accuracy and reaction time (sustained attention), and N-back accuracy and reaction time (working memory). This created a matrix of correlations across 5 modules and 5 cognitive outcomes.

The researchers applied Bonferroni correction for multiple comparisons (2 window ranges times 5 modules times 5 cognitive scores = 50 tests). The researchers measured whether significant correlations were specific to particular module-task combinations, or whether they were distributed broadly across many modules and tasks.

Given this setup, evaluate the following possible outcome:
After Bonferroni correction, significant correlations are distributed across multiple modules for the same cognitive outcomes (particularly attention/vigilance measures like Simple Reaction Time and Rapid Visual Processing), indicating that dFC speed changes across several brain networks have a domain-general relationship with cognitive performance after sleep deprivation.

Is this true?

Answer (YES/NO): NO